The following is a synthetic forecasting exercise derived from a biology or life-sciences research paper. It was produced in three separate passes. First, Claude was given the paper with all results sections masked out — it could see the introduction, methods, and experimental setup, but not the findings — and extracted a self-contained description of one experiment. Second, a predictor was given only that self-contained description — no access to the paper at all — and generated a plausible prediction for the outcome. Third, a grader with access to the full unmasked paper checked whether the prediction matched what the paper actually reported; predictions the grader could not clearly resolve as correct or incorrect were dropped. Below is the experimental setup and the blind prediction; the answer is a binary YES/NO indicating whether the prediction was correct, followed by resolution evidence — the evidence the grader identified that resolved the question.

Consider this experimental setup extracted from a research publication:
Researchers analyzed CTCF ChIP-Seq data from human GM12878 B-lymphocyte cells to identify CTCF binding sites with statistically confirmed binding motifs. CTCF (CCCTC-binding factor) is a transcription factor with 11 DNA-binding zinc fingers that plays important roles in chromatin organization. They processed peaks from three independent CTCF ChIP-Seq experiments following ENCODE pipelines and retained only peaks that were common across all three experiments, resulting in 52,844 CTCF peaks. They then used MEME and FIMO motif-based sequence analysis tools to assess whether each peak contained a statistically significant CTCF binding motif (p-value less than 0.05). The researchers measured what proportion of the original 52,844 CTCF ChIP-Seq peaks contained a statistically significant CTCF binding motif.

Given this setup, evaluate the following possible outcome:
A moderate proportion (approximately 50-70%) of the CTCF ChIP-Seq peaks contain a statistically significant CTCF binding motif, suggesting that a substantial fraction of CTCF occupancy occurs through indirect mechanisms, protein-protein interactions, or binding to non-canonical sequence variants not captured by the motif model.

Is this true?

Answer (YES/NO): NO